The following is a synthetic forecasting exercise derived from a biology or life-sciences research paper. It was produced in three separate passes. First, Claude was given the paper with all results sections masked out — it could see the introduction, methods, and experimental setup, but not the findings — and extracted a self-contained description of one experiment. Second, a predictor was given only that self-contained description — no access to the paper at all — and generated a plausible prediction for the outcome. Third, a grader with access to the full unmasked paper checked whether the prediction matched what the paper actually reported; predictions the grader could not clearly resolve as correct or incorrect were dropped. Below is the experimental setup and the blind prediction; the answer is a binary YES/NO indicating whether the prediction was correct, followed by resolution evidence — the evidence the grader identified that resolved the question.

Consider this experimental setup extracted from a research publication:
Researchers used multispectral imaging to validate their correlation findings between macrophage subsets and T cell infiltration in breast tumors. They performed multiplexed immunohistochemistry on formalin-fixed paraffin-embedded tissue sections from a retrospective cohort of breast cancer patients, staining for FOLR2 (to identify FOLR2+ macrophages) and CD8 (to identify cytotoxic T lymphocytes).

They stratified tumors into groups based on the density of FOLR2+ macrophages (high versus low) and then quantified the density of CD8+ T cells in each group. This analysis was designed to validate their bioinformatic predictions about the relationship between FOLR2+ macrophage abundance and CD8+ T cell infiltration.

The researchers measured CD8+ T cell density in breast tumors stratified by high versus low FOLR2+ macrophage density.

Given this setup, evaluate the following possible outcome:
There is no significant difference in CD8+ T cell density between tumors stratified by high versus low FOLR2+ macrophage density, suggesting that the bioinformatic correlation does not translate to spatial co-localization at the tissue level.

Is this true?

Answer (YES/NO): NO